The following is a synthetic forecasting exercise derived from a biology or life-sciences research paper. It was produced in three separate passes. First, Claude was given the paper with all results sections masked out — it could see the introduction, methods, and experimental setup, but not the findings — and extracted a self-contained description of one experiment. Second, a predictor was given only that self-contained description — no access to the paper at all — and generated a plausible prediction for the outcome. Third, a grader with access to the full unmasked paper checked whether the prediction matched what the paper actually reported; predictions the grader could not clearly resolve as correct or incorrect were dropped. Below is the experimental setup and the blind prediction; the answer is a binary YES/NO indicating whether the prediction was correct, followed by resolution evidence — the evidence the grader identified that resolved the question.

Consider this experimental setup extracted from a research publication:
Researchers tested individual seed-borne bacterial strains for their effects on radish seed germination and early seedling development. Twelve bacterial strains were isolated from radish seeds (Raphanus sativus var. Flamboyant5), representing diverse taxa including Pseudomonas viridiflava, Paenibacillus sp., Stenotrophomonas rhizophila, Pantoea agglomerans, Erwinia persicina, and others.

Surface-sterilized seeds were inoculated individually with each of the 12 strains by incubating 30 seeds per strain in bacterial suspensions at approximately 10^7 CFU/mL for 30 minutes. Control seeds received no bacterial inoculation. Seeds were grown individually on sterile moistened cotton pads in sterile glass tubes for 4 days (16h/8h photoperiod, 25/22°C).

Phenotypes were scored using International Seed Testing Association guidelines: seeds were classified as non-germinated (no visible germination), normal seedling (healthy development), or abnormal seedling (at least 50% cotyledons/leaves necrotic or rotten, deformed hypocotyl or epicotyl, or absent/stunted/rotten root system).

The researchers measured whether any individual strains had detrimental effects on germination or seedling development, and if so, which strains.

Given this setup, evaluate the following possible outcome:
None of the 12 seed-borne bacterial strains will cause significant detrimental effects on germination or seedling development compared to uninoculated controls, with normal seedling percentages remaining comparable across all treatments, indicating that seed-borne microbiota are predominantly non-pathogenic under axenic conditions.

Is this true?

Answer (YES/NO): NO